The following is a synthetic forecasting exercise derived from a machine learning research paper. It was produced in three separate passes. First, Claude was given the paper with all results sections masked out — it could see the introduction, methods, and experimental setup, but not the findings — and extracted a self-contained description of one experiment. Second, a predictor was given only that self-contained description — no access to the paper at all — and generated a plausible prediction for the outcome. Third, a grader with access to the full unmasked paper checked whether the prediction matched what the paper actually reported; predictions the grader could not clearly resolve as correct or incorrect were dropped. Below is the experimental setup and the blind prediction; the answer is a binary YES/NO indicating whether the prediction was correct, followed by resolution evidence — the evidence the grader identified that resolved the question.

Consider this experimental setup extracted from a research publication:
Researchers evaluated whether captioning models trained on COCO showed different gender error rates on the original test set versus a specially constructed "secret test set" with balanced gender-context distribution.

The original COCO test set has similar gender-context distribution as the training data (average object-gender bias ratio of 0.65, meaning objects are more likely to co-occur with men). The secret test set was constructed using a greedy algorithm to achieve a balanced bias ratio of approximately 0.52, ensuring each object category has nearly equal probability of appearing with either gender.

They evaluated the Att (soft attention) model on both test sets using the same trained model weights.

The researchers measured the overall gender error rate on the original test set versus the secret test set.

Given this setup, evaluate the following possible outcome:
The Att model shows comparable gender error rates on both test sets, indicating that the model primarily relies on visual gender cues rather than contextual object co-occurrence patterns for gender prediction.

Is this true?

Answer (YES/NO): NO